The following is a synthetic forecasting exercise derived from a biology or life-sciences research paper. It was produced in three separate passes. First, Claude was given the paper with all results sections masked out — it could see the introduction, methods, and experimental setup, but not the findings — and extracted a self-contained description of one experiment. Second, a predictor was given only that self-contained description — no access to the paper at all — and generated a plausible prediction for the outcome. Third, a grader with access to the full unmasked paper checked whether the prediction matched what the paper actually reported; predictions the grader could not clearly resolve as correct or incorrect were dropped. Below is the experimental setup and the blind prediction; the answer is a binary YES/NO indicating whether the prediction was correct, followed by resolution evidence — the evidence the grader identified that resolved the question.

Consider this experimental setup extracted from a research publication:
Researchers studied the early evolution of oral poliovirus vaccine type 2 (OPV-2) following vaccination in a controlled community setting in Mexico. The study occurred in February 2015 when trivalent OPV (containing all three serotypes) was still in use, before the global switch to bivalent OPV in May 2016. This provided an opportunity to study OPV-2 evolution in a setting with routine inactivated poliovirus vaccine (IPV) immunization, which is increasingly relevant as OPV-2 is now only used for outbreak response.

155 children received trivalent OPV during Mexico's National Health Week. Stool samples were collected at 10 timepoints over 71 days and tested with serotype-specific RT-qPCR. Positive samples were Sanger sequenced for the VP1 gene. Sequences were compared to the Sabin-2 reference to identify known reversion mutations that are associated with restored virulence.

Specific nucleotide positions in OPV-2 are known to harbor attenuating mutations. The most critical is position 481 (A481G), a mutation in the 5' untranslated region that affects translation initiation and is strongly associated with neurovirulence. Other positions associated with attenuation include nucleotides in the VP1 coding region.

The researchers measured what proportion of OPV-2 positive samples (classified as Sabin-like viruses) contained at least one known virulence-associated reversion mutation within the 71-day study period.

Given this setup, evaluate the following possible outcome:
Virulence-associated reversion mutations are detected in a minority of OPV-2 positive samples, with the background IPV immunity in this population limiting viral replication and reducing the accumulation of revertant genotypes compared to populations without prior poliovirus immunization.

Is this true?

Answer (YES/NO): NO